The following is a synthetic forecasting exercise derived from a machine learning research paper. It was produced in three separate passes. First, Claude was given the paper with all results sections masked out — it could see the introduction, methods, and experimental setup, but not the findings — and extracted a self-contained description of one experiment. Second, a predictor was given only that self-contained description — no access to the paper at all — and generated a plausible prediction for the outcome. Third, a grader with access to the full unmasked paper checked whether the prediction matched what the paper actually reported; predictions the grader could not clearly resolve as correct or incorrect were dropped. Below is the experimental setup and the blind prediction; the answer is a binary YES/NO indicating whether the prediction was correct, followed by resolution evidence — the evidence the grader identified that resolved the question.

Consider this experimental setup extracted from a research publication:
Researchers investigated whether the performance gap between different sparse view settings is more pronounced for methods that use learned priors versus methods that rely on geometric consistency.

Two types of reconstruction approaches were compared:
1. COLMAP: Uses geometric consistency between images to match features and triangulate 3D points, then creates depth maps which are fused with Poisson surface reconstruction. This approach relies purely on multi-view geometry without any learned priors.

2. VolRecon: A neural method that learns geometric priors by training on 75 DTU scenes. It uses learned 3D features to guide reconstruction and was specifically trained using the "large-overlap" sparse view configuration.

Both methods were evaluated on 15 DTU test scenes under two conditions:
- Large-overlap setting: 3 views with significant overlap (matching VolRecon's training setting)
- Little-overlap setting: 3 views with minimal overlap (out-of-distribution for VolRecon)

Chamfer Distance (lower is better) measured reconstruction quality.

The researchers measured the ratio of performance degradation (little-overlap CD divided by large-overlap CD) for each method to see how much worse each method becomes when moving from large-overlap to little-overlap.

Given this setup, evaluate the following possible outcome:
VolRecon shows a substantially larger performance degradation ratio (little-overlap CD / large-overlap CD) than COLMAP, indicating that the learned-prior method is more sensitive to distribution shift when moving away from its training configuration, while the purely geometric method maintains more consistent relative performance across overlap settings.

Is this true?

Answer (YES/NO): YES